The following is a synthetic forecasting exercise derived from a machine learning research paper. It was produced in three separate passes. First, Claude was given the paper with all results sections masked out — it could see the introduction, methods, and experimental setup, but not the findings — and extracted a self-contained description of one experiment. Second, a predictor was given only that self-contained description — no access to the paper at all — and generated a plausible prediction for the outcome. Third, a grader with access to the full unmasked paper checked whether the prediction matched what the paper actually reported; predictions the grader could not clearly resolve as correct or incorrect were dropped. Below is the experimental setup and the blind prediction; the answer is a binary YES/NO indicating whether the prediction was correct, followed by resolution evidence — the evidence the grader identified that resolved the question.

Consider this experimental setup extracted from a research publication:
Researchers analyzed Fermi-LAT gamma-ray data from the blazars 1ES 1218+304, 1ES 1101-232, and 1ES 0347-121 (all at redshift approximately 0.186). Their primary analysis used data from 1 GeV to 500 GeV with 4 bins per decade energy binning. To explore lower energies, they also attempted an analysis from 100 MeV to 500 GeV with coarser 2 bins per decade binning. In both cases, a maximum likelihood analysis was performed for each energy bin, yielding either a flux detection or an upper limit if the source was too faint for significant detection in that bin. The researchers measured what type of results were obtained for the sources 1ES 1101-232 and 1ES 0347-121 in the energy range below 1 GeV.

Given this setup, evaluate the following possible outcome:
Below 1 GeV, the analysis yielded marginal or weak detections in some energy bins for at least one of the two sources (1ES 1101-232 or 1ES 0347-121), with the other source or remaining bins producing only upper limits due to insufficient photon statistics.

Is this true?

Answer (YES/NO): NO